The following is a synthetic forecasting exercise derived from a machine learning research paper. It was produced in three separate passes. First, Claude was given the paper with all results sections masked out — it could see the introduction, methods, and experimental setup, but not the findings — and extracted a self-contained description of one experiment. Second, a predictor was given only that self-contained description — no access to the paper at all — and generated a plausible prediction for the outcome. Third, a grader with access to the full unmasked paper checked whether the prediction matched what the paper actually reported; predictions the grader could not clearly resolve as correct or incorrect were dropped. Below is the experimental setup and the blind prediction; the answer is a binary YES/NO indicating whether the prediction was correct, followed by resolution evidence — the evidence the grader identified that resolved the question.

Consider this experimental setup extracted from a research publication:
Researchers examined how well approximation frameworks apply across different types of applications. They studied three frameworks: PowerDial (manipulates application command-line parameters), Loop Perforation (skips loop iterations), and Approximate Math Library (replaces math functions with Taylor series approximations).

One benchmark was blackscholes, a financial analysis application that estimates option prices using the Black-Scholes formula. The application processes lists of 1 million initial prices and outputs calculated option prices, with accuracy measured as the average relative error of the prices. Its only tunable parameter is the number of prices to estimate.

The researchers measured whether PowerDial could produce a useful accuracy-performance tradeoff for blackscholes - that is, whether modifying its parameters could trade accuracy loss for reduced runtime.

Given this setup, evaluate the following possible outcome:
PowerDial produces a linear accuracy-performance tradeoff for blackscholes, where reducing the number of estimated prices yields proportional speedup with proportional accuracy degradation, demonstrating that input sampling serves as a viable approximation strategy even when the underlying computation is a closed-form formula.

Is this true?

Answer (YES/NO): NO